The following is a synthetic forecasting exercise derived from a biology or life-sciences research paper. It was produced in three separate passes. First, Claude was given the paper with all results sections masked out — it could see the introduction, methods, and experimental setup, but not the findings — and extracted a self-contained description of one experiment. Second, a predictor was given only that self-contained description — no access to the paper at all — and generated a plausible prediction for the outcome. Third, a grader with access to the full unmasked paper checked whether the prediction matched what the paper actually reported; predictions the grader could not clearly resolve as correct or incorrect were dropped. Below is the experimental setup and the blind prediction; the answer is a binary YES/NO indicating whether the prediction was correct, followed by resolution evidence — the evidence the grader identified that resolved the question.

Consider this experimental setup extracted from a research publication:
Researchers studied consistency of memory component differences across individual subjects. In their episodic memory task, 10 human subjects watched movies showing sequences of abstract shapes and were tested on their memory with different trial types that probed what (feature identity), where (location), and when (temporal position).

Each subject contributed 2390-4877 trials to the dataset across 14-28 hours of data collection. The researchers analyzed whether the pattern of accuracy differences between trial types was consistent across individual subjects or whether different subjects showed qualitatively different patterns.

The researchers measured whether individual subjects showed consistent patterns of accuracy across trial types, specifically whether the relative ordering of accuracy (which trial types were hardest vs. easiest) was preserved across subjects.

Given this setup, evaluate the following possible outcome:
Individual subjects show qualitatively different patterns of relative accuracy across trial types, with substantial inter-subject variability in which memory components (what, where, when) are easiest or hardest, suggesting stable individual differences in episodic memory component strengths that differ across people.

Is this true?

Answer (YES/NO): NO